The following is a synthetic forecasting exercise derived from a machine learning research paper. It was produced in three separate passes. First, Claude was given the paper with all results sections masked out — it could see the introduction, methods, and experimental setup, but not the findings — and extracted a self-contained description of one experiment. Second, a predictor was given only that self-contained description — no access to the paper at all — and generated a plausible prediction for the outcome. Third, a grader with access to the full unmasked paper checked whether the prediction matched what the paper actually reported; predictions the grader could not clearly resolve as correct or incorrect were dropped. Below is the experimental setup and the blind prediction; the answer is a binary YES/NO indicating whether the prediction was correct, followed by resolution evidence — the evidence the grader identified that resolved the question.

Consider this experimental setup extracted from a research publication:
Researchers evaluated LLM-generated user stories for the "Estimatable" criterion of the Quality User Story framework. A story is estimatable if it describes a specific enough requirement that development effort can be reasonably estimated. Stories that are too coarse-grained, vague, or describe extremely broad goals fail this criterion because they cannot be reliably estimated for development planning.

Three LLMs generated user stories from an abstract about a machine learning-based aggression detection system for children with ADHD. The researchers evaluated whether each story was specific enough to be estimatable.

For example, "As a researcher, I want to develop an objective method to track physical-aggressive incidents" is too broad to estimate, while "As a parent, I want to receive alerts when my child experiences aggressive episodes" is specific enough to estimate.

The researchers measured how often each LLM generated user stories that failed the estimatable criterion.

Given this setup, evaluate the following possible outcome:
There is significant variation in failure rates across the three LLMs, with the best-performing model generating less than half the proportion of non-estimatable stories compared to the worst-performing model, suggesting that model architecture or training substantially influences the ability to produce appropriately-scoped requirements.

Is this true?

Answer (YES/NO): NO